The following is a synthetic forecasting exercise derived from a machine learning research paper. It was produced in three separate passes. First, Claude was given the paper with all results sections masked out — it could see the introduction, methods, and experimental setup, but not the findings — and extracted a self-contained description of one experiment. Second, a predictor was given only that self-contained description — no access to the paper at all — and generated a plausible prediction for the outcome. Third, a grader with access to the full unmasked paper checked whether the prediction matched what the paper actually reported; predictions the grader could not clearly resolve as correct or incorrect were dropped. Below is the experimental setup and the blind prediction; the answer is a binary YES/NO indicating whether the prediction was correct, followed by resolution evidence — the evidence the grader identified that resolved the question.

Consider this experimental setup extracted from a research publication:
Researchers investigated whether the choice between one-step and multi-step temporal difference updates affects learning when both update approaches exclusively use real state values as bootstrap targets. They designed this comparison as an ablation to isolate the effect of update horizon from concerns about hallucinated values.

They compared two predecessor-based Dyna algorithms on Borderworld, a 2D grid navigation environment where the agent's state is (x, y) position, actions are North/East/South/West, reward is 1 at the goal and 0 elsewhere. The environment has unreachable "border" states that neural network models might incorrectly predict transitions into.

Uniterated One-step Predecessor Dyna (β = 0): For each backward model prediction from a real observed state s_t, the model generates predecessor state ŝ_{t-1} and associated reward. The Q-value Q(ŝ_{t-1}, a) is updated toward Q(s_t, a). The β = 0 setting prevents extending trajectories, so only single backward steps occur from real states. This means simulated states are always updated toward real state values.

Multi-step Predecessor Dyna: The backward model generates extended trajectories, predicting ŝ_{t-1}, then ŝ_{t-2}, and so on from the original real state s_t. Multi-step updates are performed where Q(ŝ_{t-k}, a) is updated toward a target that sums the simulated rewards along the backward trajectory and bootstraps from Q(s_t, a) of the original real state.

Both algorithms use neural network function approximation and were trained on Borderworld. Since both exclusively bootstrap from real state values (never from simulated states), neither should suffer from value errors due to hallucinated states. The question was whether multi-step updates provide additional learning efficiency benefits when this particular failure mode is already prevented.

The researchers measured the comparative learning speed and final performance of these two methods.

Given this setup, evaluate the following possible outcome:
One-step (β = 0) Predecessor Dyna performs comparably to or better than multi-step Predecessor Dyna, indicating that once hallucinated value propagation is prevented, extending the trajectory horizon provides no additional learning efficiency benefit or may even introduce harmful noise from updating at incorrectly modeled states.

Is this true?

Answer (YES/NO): NO